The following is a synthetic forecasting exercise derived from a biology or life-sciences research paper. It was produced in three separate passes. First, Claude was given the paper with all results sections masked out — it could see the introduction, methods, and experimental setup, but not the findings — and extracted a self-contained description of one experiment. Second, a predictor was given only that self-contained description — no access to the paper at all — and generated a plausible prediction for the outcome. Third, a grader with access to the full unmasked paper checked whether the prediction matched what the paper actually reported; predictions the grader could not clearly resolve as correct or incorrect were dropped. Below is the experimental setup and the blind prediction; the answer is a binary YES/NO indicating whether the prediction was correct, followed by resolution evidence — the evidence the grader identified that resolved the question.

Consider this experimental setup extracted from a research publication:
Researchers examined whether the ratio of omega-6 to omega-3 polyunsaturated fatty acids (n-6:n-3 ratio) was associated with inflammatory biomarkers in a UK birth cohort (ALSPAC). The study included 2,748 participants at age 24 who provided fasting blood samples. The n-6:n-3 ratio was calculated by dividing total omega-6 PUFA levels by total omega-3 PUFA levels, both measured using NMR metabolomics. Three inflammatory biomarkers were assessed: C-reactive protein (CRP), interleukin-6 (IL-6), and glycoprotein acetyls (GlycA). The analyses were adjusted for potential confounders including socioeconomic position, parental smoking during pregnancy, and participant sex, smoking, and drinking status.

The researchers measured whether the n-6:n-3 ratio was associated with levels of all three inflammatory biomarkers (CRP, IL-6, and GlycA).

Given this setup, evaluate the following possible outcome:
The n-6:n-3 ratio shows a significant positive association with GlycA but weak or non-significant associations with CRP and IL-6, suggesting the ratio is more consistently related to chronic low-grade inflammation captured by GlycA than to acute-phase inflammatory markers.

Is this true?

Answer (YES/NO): NO